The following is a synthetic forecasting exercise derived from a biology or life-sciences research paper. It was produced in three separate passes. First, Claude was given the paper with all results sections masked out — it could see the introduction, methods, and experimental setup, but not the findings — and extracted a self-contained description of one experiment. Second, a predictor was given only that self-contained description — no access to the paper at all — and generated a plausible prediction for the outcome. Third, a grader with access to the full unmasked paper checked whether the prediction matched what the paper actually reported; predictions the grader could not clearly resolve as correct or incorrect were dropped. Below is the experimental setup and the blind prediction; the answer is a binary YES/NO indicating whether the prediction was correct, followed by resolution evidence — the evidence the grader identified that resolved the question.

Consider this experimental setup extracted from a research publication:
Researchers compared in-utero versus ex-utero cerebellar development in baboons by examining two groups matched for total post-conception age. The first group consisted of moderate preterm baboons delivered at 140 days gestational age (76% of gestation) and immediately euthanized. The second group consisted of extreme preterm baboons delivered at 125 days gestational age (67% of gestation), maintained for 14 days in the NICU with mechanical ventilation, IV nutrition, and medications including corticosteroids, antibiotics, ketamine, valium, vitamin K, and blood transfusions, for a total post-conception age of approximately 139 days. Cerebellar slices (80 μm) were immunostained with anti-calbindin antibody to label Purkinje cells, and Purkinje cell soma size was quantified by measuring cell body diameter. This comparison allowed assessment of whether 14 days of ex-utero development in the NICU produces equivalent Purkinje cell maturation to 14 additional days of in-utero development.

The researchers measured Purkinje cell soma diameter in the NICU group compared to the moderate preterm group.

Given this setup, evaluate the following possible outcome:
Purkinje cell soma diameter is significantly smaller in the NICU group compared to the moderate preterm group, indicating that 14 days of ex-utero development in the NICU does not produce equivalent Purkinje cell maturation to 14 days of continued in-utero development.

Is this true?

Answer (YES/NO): NO